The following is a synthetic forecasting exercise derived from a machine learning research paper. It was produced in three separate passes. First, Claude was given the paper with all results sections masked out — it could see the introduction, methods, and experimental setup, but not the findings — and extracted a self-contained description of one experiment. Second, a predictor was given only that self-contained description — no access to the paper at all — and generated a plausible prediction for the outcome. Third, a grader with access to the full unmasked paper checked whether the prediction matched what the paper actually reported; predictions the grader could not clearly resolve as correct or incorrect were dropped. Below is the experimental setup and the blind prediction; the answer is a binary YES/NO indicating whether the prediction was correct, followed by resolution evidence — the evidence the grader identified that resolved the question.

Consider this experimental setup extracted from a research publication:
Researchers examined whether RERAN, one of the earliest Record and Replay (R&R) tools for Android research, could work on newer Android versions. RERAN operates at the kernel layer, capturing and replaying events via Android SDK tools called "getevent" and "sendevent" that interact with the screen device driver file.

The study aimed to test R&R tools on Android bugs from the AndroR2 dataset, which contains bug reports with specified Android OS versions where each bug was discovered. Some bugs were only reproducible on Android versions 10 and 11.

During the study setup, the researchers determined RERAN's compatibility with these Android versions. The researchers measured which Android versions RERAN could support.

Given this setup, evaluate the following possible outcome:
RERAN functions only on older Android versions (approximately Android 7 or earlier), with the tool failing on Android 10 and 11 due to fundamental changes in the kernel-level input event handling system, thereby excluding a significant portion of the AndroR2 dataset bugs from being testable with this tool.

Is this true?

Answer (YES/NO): NO